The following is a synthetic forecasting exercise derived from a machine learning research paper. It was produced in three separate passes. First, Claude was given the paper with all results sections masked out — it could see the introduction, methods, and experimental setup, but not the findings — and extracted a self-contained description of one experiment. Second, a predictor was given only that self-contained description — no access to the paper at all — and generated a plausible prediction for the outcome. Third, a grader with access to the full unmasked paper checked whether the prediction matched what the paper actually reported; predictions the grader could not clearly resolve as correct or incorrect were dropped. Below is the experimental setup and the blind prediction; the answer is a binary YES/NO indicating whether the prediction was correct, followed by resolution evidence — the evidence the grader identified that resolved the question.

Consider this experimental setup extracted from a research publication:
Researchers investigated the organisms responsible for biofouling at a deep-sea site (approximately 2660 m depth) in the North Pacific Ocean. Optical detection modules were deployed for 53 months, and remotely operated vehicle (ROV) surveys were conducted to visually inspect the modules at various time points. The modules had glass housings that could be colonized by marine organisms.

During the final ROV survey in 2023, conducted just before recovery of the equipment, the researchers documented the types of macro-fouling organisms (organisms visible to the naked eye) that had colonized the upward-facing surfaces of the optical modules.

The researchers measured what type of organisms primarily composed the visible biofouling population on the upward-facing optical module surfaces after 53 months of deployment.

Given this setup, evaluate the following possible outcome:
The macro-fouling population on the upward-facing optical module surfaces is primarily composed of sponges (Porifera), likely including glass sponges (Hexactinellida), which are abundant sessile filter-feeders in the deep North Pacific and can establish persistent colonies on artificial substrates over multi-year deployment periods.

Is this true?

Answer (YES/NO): NO